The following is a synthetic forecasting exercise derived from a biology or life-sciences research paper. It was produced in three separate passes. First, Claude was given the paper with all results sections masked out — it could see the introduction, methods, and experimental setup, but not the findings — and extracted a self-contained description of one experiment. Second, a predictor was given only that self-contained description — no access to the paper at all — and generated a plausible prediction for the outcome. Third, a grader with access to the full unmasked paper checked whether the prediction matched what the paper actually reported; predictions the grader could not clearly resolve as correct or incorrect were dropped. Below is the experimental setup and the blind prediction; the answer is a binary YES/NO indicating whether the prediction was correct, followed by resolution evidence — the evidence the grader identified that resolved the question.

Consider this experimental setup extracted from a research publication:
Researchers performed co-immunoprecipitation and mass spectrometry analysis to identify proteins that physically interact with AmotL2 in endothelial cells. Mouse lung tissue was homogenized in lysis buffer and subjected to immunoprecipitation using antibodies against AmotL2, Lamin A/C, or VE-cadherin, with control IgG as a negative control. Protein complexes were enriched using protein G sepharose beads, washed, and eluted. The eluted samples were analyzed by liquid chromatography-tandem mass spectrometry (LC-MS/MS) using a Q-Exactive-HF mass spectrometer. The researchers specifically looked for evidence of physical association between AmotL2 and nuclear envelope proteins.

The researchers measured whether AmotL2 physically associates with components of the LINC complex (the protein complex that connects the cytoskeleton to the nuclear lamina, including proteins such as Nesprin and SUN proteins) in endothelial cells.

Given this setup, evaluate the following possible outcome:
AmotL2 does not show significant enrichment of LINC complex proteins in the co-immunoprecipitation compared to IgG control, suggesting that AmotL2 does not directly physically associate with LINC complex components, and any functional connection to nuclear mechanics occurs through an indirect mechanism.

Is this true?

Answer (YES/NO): NO